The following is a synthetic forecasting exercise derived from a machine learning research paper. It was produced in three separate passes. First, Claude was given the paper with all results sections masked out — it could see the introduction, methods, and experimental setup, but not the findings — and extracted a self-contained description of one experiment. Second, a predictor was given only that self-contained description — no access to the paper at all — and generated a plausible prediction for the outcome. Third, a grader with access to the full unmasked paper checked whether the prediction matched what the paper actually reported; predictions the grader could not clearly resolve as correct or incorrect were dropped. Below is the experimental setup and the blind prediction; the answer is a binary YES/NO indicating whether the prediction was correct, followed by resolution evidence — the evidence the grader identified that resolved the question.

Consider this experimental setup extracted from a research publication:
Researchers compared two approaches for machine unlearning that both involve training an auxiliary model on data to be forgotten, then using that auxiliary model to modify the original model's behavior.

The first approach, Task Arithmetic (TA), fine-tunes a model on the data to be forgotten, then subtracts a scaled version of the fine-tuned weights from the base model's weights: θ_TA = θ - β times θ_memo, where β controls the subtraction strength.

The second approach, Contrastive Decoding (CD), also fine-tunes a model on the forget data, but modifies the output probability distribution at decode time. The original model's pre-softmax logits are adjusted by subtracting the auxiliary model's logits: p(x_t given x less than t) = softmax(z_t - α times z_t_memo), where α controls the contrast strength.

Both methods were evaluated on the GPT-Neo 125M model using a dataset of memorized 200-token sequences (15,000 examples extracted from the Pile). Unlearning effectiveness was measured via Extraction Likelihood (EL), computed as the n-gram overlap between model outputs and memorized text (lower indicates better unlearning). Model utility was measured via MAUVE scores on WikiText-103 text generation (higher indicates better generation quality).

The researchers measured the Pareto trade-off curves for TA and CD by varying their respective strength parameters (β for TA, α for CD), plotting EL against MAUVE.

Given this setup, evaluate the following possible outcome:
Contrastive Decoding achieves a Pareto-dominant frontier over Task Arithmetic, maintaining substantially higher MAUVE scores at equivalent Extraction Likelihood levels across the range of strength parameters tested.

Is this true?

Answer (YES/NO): NO